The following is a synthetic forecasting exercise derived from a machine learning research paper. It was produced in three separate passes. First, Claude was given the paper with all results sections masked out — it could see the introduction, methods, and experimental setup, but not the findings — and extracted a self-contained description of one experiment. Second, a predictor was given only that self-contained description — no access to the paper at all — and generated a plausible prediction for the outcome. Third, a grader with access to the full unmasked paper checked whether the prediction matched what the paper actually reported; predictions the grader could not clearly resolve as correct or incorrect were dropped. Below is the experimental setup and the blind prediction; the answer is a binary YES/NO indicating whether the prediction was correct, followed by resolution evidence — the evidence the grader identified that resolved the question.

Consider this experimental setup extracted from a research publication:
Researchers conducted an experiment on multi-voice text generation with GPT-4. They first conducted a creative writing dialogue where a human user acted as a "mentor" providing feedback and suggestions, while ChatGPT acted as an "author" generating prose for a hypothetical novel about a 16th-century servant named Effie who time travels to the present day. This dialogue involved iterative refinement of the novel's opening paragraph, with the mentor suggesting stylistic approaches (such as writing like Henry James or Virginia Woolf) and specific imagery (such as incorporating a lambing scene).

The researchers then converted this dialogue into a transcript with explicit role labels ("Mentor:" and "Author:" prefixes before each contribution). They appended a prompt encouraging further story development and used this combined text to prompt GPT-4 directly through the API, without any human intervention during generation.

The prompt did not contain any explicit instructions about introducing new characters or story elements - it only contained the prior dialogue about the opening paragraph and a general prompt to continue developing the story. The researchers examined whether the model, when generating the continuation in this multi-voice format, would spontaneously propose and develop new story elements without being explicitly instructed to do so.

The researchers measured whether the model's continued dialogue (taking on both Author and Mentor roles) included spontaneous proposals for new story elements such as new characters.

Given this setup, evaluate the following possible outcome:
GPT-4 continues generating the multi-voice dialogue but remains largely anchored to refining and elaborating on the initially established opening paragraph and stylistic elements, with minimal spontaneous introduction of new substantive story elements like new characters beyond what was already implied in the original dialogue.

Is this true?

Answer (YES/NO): NO